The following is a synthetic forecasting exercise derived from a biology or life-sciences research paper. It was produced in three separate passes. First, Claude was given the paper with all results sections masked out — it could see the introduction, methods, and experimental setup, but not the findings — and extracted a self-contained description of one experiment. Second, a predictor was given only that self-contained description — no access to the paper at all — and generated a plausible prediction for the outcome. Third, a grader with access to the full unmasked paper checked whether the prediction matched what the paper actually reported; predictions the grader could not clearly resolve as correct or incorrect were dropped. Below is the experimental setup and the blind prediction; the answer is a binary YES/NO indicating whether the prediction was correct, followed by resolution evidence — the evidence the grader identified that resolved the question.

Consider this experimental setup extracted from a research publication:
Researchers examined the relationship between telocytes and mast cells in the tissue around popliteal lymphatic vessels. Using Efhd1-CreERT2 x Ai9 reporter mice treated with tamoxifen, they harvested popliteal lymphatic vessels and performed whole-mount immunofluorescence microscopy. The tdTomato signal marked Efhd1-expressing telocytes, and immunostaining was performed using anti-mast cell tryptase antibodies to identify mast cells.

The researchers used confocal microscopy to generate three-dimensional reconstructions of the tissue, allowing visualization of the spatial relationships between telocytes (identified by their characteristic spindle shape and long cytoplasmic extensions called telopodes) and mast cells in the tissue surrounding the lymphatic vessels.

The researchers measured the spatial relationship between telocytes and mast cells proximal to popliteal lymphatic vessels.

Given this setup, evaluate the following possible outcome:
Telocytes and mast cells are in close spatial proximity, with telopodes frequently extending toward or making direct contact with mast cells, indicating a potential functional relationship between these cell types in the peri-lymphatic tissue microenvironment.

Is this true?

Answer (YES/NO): YES